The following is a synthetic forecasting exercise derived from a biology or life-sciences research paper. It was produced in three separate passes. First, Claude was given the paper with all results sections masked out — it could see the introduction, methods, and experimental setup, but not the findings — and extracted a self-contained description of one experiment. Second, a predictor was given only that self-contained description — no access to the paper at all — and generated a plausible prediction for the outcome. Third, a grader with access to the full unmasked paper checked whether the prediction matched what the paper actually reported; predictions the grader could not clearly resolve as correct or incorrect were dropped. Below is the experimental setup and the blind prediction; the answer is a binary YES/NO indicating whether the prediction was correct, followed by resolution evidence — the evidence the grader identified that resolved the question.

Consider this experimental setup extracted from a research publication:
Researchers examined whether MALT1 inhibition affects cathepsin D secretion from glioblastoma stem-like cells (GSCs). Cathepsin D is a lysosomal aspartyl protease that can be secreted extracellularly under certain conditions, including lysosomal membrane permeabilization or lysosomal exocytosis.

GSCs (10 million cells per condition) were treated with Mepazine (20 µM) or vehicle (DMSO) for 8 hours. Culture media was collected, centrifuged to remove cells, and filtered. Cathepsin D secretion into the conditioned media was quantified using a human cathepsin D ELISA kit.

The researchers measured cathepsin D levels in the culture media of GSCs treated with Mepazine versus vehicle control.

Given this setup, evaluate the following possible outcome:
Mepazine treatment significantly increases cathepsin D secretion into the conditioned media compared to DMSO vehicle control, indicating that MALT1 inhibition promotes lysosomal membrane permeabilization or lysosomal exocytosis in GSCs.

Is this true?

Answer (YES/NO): YES